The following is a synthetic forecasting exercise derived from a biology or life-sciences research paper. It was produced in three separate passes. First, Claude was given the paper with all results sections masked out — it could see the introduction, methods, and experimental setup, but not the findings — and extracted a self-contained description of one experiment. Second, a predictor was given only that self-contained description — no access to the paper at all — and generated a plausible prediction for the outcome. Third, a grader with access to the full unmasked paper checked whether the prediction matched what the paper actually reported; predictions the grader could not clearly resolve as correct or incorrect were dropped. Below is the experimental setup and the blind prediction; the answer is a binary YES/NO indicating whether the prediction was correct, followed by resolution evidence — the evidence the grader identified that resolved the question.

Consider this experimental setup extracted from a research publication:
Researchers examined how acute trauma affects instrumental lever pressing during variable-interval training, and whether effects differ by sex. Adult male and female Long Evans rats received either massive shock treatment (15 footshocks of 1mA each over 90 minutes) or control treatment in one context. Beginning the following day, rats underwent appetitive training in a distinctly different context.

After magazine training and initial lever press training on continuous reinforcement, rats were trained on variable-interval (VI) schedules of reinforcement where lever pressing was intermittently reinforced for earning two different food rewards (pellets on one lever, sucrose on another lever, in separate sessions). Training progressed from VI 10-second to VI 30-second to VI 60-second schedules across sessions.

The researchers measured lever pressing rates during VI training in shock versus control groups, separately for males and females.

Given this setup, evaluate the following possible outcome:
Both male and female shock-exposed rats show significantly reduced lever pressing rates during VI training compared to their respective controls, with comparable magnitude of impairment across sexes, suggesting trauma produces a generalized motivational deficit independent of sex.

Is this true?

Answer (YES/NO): NO